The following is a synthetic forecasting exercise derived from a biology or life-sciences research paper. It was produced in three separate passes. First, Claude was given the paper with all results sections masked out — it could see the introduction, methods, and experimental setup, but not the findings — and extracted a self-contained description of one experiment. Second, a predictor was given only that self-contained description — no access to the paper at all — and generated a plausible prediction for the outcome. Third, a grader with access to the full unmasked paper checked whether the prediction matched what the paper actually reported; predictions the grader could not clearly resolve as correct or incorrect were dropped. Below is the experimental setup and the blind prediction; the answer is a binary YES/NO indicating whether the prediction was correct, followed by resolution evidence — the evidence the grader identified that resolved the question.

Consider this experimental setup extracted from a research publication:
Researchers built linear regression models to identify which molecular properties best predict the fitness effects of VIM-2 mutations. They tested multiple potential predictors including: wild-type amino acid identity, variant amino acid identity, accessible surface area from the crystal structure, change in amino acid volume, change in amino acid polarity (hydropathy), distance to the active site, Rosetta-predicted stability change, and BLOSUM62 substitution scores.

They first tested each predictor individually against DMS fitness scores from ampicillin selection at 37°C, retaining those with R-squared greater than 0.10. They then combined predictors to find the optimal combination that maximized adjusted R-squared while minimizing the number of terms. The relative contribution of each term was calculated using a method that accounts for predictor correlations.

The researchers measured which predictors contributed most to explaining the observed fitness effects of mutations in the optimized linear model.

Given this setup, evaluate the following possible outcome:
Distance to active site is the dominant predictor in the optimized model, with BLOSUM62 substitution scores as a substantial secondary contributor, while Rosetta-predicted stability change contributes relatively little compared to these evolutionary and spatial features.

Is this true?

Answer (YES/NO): NO